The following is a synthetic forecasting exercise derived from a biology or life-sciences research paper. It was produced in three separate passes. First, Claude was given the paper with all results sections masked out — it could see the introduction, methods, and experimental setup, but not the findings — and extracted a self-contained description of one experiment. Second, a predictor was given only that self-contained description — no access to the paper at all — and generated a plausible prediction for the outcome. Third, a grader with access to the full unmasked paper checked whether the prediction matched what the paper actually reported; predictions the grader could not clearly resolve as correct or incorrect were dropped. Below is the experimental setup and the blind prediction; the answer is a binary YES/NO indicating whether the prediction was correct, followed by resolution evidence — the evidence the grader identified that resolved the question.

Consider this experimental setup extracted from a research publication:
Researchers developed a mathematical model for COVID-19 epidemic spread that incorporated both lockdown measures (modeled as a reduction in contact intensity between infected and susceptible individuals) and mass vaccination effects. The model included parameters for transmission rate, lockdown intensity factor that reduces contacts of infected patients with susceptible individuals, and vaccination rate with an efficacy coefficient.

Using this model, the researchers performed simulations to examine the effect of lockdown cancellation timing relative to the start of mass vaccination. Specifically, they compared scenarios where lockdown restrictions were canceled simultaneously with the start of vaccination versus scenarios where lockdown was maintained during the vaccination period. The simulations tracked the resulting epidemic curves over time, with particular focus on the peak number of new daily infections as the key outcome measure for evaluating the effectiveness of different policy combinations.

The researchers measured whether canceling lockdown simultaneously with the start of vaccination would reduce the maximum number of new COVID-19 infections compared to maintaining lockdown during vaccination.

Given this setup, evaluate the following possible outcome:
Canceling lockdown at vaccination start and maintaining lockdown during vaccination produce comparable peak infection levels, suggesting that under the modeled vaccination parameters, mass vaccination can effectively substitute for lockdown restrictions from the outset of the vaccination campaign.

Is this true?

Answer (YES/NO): NO